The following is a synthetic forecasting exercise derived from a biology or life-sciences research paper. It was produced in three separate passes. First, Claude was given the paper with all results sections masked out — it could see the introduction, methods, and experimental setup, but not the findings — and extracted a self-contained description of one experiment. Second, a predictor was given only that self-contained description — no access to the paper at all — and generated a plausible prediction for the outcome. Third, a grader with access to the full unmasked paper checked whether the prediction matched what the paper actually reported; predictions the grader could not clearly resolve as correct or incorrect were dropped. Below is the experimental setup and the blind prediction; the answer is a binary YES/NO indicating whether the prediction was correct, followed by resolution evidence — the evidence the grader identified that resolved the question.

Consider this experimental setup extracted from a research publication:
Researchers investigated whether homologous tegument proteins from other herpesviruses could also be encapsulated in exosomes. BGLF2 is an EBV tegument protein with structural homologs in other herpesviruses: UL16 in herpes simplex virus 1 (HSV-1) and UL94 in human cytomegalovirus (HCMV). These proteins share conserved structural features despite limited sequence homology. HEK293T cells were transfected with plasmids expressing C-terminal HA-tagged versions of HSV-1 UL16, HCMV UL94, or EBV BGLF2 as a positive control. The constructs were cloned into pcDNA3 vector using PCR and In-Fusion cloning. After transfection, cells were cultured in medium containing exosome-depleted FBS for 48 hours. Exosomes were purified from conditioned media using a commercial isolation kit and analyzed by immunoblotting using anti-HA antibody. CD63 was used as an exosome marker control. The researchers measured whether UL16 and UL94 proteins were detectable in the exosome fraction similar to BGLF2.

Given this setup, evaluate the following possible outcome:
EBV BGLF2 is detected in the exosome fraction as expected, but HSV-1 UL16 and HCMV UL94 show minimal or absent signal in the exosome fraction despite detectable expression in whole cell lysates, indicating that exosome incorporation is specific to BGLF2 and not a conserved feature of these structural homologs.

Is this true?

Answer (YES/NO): NO